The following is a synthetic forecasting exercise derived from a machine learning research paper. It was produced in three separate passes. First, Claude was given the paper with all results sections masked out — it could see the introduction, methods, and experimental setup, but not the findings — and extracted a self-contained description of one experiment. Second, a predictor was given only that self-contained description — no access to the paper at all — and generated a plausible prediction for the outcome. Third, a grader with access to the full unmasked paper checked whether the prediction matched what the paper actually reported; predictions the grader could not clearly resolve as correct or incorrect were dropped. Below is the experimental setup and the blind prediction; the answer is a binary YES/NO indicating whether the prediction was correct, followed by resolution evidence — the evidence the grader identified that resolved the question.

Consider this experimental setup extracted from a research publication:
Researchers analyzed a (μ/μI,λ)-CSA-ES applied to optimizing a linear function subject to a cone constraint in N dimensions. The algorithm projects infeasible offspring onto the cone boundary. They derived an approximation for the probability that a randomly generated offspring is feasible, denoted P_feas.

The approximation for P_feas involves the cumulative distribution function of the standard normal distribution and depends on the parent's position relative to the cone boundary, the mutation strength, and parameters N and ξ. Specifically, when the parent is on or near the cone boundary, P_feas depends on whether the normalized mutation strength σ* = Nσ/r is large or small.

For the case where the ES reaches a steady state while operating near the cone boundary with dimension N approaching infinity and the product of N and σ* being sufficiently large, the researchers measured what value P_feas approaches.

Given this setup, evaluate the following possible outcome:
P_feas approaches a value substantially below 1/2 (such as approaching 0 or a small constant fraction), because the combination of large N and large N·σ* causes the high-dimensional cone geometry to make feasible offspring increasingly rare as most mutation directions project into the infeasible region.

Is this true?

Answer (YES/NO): YES